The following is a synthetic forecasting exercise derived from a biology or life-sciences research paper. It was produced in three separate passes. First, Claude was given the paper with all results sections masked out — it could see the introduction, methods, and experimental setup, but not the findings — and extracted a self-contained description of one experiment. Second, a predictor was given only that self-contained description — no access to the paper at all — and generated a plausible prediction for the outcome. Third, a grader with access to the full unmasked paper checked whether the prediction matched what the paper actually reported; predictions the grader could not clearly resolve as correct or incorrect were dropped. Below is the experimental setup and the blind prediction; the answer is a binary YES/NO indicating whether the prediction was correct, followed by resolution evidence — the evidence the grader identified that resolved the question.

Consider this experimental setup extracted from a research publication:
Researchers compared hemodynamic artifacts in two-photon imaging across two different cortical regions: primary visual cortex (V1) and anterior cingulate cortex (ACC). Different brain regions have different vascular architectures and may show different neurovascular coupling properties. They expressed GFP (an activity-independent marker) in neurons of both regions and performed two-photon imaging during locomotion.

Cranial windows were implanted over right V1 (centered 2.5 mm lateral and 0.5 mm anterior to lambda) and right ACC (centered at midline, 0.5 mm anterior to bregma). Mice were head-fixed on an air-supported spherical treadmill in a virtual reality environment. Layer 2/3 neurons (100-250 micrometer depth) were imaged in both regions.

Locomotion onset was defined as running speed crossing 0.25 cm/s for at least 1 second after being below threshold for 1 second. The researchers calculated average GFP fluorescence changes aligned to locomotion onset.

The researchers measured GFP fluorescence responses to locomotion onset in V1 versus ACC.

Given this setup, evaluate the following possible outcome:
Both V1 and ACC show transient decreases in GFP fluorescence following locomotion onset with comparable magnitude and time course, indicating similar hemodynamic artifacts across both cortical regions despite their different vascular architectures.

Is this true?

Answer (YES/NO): NO